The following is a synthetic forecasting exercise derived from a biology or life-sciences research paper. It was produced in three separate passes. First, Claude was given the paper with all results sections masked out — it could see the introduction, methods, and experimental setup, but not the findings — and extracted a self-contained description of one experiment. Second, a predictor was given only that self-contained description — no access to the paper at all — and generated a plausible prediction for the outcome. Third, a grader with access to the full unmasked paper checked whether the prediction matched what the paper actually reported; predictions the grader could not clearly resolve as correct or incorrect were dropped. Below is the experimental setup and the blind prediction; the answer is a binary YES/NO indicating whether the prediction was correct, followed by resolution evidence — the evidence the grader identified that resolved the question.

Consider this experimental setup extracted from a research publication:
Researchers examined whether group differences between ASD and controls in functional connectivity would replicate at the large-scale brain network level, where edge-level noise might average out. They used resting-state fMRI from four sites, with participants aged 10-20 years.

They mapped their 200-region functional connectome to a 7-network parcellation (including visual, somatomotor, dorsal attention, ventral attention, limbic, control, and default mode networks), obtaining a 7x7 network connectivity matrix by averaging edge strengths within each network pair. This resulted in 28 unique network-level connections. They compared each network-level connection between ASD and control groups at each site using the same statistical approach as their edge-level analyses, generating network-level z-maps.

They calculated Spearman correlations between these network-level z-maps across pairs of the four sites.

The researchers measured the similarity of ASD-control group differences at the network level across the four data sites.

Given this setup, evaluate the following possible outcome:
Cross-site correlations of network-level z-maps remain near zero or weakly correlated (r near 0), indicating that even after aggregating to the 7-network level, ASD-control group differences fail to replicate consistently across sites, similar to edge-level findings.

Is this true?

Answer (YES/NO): YES